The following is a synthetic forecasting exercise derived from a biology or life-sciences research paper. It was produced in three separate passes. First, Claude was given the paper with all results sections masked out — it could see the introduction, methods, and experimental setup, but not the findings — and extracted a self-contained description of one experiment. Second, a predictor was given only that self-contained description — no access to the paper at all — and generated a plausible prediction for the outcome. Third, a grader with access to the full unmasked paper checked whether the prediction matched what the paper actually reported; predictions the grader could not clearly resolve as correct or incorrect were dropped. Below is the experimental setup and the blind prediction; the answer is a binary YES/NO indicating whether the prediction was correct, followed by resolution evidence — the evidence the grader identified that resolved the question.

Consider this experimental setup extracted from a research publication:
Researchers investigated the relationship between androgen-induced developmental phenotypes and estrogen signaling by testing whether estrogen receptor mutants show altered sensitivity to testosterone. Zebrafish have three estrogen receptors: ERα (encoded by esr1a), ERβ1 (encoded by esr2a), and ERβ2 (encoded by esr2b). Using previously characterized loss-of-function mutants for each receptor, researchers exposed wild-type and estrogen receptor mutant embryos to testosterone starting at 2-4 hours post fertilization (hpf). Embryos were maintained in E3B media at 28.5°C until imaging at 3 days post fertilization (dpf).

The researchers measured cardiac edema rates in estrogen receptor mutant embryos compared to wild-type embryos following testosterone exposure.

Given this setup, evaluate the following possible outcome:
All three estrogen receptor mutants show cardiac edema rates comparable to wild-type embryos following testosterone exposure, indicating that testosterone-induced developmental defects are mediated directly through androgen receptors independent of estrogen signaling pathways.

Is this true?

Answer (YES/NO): NO